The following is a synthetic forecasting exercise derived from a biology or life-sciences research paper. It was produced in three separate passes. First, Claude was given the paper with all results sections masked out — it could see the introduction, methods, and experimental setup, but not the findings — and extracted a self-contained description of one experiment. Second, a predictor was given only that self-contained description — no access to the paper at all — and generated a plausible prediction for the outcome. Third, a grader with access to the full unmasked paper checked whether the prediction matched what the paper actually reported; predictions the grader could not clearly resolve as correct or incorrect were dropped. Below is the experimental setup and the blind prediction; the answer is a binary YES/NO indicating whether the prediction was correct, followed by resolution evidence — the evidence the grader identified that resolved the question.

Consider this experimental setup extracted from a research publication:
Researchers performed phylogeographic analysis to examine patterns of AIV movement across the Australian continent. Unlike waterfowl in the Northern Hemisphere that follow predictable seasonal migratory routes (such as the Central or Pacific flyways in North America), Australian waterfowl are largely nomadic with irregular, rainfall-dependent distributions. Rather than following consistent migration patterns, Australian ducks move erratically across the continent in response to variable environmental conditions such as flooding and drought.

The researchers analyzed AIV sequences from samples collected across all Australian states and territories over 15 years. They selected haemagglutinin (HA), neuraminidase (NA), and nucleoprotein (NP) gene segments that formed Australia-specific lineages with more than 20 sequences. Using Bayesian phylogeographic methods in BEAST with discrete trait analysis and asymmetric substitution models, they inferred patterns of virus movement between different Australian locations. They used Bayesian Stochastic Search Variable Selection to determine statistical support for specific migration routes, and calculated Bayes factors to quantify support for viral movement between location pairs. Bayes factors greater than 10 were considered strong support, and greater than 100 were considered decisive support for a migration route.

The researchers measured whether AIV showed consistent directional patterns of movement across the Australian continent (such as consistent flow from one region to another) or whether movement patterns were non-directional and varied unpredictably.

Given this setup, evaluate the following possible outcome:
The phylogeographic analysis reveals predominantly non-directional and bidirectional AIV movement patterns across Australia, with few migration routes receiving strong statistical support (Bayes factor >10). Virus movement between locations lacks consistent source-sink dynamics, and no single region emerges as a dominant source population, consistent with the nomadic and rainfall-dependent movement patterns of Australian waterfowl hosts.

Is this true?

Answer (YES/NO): NO